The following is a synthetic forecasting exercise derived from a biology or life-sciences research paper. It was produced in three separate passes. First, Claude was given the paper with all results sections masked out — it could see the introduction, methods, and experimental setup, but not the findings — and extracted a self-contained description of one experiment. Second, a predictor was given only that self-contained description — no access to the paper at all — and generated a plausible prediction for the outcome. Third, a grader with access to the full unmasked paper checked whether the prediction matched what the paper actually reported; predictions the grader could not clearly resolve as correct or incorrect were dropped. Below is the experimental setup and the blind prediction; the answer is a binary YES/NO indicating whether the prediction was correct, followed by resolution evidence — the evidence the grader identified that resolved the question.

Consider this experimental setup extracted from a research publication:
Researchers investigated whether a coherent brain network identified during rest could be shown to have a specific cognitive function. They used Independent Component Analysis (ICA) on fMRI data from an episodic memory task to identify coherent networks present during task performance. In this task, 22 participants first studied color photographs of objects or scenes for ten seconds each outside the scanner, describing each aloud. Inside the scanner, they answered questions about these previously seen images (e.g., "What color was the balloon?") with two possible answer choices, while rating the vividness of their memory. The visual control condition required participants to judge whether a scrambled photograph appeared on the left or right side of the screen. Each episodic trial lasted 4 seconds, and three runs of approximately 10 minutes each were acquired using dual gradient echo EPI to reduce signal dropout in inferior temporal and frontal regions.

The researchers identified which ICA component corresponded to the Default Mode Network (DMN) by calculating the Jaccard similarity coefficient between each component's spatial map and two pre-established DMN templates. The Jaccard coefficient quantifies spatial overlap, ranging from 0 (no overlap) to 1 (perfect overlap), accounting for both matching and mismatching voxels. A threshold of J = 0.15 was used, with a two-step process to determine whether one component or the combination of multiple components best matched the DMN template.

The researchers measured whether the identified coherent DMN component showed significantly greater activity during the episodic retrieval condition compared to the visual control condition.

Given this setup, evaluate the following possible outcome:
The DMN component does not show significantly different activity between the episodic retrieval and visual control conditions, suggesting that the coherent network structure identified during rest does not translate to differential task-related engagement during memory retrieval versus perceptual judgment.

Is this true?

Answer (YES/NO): NO